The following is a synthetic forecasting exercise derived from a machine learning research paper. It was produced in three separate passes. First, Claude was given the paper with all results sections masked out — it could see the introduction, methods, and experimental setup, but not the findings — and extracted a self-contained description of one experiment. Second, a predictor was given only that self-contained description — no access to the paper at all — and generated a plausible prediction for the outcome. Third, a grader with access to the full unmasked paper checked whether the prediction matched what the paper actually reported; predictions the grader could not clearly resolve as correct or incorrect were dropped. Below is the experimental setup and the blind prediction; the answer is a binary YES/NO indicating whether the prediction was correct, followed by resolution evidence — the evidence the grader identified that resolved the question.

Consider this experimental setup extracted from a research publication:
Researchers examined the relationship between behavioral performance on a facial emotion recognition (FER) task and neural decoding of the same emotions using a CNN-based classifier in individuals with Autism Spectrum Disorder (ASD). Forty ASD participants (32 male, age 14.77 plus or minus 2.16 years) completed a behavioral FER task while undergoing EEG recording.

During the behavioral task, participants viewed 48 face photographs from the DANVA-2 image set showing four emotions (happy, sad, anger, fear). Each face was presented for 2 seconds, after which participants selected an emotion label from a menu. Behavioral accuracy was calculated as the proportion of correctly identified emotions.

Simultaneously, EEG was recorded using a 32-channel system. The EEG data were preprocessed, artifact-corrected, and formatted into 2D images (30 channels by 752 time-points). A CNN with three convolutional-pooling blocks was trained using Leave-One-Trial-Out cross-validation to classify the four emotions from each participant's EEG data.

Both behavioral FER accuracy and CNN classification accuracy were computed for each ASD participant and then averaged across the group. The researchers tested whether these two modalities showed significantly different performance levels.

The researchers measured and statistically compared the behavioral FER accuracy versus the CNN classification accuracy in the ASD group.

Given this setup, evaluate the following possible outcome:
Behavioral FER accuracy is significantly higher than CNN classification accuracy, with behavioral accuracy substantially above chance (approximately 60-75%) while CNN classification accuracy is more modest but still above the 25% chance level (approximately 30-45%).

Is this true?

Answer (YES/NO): NO